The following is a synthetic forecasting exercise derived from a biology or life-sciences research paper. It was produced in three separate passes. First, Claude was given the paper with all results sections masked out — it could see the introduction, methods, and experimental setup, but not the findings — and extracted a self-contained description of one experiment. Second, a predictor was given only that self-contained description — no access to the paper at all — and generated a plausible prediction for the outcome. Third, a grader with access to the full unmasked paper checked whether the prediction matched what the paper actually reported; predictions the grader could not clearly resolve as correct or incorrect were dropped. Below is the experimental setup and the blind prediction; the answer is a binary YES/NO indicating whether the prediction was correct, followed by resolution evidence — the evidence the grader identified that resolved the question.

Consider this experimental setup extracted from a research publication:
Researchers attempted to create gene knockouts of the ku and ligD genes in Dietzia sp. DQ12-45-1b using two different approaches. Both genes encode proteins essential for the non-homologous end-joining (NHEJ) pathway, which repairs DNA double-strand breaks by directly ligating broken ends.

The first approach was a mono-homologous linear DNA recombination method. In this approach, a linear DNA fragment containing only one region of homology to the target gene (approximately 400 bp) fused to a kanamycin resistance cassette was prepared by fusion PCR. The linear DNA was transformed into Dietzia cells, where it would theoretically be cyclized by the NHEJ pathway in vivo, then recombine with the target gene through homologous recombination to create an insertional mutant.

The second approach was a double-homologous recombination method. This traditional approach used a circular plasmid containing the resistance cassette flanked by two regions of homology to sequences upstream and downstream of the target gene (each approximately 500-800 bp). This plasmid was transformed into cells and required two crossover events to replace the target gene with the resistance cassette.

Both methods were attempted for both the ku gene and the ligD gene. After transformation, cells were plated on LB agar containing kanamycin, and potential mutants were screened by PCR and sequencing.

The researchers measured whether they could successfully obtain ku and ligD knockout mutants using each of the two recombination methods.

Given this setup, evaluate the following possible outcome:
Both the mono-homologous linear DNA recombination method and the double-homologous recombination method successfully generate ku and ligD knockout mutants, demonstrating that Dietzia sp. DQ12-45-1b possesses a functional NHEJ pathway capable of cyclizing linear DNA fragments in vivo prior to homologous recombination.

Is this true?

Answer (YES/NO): NO